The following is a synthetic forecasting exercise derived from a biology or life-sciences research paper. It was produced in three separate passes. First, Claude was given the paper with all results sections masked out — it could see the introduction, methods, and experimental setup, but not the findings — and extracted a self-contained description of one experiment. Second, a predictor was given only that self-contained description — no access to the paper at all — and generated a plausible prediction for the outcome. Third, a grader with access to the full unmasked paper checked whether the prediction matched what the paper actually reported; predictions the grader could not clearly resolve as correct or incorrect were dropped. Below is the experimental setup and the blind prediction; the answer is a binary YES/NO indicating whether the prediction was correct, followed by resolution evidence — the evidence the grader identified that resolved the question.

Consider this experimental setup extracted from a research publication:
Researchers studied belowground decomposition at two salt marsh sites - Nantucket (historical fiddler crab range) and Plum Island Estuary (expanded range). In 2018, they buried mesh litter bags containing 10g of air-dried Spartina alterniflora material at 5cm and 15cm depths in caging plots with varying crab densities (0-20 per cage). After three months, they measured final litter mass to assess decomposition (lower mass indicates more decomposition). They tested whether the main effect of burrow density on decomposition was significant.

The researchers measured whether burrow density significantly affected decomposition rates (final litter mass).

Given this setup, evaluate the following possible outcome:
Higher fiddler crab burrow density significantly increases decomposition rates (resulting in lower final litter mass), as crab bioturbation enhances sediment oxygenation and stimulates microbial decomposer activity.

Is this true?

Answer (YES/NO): NO